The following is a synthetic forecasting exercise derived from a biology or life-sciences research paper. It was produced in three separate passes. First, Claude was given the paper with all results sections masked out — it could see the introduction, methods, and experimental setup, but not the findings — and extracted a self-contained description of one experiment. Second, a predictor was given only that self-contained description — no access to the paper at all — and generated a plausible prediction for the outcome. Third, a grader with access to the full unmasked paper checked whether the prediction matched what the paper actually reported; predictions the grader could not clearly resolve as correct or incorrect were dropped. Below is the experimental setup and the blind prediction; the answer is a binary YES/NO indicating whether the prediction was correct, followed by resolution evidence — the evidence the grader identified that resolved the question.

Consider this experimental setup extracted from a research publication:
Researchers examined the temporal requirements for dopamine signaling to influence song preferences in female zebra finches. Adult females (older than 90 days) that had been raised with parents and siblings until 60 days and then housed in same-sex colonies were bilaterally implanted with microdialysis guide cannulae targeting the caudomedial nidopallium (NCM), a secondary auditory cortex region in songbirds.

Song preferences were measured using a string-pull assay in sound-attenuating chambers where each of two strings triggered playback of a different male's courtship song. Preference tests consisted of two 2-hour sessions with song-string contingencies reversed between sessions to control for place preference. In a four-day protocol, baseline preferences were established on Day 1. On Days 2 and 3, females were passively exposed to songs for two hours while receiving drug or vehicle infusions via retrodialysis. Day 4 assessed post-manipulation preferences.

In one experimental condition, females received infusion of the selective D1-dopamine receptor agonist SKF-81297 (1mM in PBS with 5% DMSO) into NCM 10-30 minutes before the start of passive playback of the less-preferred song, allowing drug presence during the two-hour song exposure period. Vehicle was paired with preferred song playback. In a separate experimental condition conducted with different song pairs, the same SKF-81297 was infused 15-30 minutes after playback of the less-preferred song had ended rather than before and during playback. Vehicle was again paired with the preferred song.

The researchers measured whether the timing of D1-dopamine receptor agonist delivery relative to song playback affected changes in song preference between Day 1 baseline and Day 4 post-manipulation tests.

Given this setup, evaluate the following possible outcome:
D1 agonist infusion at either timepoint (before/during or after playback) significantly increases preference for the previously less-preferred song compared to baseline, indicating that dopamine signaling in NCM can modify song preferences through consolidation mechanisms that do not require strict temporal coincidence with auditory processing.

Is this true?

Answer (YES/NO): NO